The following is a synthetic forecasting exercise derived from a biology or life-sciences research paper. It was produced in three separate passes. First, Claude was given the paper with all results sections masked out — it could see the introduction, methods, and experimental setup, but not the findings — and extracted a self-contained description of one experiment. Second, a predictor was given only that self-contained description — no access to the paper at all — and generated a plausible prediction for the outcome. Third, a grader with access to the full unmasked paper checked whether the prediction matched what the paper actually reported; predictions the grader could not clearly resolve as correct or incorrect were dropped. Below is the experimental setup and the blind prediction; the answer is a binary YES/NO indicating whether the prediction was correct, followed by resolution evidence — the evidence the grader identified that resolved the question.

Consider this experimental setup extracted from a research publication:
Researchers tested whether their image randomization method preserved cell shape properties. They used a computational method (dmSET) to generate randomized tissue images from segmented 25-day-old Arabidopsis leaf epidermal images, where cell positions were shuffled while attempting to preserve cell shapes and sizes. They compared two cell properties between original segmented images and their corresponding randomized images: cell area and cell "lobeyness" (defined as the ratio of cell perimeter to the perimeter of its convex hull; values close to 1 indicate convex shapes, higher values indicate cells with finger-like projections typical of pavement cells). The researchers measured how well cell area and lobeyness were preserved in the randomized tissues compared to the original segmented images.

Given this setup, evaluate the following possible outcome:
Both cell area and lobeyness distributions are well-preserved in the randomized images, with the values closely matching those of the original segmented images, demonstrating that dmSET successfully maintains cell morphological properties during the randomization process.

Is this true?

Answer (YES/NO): NO